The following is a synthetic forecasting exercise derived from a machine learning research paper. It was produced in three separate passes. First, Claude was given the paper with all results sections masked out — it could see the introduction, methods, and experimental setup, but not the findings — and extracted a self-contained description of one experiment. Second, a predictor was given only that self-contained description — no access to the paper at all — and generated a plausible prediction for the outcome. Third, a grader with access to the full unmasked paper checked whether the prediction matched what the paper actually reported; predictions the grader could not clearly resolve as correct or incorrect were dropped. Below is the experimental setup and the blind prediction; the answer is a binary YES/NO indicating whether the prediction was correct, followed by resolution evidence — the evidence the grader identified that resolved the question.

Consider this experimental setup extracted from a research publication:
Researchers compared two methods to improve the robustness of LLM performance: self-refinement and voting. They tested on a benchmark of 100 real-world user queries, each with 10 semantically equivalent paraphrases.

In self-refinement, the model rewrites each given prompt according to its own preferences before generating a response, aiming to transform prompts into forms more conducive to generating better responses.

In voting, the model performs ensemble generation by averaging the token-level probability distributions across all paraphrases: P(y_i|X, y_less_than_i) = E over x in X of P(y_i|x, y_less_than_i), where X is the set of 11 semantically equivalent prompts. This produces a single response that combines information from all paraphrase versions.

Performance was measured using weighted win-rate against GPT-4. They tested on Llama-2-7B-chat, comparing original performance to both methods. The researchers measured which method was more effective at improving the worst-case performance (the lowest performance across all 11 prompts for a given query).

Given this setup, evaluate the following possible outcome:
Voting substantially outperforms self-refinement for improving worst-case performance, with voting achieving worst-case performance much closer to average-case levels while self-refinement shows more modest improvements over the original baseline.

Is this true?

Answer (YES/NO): NO